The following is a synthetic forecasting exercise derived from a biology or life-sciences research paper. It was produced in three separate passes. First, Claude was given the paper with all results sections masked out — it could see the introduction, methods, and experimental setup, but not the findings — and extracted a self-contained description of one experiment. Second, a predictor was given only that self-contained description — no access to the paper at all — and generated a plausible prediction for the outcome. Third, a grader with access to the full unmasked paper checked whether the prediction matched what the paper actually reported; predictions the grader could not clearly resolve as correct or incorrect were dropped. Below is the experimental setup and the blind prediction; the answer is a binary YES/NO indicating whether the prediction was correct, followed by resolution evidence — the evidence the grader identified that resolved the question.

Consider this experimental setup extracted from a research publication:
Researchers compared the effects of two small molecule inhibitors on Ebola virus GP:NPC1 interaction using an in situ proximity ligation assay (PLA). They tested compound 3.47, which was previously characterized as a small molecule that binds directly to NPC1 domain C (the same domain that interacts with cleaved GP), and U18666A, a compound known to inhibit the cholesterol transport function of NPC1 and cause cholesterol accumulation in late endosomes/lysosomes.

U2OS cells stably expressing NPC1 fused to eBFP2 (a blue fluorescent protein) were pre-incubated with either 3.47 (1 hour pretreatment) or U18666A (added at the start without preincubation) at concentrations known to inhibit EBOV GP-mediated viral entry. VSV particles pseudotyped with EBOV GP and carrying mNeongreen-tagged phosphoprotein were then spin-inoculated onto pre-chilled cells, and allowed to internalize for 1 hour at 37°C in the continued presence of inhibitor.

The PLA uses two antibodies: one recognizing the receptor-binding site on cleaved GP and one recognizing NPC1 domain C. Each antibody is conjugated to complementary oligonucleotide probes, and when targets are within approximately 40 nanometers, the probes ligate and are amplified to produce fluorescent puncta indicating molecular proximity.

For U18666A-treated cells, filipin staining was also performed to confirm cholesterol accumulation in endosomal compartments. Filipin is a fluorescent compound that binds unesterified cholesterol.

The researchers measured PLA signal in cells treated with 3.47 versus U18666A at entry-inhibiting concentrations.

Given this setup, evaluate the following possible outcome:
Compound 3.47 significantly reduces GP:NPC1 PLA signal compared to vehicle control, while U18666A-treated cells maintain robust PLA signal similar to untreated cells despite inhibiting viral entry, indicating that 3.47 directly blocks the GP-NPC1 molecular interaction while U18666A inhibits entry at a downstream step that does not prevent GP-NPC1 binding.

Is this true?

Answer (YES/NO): YES